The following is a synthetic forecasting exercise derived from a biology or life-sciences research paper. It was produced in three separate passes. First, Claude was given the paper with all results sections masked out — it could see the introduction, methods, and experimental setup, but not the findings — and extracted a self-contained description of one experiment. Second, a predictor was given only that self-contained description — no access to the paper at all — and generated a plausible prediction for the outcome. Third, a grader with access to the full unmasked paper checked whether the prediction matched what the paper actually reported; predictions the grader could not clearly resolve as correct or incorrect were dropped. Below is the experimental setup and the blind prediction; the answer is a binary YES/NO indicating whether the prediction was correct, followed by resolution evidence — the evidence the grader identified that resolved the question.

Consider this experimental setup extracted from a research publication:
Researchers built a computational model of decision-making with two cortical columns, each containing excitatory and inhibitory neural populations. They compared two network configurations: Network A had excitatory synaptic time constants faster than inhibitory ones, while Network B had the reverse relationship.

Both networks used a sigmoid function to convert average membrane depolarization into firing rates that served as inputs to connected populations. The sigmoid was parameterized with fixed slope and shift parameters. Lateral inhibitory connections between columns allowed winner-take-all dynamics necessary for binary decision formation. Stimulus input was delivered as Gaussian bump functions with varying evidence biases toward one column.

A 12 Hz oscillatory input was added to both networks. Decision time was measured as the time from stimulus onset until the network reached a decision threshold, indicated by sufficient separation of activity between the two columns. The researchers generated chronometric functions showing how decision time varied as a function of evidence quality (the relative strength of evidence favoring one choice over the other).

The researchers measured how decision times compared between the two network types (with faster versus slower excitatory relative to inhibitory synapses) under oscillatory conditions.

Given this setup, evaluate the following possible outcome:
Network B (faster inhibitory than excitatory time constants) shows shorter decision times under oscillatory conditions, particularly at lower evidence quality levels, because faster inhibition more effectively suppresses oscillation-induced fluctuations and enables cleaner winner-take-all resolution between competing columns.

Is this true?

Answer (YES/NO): NO